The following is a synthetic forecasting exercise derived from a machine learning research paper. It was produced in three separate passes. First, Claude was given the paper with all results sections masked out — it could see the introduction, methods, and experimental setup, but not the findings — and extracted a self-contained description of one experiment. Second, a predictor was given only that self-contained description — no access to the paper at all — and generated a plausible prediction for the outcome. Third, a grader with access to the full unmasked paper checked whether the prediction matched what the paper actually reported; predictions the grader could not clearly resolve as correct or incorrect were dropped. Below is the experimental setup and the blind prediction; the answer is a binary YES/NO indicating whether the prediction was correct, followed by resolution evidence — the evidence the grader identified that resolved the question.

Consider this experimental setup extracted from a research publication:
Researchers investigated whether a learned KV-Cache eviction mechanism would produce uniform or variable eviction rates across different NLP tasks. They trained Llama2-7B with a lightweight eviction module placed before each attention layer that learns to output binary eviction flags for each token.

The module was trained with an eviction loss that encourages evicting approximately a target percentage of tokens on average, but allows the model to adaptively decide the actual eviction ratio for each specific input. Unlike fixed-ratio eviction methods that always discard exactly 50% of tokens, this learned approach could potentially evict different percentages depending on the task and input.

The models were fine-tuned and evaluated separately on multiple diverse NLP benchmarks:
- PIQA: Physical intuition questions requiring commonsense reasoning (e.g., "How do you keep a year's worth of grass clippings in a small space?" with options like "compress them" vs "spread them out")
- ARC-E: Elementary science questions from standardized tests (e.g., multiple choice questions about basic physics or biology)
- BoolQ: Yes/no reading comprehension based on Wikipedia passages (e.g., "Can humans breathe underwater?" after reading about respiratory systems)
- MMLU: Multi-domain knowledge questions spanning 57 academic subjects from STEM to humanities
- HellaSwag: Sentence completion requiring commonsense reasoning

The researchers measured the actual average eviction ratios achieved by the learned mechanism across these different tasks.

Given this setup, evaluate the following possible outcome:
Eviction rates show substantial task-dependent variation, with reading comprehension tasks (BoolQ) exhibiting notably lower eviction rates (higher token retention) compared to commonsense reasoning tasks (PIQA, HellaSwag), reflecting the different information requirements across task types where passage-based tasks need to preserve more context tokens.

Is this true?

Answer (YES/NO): NO